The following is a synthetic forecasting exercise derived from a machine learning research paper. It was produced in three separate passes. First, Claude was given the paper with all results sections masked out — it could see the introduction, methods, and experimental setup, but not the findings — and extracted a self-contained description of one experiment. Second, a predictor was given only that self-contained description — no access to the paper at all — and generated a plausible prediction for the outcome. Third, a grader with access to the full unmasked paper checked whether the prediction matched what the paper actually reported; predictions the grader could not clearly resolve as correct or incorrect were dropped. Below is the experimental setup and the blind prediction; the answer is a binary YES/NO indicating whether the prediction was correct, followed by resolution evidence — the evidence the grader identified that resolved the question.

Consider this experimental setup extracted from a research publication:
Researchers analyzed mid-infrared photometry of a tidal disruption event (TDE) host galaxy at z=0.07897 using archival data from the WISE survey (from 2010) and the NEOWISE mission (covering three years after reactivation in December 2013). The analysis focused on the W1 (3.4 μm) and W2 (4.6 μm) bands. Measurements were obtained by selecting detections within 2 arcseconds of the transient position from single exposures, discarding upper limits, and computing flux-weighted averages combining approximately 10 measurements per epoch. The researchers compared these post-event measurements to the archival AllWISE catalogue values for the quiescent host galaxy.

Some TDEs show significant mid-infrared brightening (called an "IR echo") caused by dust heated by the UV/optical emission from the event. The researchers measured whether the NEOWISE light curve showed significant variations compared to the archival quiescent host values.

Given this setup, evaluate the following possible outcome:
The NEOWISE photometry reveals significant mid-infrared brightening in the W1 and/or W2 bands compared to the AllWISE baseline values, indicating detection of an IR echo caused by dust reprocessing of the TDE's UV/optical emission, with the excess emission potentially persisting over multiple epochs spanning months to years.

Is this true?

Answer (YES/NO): NO